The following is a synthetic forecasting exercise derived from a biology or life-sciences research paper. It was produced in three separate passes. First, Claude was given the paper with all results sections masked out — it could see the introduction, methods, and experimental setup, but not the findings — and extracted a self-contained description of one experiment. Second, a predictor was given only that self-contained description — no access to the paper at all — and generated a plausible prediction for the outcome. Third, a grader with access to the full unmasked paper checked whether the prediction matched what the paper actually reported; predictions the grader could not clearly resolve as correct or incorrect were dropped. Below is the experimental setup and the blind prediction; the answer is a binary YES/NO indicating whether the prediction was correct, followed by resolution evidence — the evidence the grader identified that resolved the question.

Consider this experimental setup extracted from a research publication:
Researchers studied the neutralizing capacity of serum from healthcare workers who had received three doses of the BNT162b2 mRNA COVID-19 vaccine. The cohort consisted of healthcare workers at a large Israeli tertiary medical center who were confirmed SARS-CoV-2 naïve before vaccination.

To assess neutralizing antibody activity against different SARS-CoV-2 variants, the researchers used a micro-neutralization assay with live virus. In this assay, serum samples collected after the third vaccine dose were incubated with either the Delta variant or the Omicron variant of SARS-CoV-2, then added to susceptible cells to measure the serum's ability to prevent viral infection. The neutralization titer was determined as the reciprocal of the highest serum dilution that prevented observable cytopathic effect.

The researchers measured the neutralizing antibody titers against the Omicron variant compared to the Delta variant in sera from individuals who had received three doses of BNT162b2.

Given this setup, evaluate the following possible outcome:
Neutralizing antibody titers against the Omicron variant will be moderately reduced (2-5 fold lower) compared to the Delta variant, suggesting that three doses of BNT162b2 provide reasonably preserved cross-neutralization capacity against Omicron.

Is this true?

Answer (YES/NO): YES